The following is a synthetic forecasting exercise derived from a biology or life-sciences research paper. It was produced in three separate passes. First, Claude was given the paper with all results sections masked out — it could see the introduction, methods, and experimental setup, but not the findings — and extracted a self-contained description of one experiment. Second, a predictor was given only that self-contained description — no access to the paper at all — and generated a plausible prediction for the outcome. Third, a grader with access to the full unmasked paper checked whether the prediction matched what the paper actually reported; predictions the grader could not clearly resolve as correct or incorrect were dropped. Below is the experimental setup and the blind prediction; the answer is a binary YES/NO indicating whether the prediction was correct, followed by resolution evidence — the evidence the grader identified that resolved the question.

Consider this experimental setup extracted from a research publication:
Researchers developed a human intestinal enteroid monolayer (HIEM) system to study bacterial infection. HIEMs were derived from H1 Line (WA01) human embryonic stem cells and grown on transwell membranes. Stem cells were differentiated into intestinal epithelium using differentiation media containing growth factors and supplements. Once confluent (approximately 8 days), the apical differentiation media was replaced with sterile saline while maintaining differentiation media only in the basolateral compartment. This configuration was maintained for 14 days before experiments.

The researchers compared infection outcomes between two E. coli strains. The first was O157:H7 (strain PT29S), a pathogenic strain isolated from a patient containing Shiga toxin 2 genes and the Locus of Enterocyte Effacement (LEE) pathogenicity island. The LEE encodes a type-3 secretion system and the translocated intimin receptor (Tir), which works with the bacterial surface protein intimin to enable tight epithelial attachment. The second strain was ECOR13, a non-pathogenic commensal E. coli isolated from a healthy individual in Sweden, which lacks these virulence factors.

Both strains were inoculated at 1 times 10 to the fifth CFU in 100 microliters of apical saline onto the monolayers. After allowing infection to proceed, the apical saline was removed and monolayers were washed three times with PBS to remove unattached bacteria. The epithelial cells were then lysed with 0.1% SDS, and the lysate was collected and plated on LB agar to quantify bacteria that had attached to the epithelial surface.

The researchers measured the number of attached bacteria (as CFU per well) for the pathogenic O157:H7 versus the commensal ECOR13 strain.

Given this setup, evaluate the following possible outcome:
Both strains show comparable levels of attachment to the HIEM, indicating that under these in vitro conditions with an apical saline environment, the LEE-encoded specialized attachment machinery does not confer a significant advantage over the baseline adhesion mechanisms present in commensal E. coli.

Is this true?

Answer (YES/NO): NO